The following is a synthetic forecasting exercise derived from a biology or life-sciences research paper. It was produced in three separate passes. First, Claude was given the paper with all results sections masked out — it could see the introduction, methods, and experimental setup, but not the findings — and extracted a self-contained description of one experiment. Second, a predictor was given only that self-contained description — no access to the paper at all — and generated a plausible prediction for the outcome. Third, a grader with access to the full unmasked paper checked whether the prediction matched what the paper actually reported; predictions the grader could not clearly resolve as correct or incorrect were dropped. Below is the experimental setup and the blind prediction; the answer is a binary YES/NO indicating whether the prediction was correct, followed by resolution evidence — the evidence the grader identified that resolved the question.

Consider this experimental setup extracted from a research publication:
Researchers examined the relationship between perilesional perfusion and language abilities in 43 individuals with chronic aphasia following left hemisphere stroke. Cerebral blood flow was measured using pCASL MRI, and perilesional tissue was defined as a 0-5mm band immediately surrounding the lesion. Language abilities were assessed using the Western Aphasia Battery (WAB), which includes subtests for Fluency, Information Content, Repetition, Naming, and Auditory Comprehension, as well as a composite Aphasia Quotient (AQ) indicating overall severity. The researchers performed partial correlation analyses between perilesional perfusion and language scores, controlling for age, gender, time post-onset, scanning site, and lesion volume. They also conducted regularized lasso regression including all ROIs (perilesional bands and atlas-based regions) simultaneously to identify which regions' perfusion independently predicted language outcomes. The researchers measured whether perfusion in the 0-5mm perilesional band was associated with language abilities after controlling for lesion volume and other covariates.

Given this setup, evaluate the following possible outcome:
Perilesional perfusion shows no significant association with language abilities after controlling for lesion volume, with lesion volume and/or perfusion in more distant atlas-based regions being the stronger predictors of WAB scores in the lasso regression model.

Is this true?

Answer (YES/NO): YES